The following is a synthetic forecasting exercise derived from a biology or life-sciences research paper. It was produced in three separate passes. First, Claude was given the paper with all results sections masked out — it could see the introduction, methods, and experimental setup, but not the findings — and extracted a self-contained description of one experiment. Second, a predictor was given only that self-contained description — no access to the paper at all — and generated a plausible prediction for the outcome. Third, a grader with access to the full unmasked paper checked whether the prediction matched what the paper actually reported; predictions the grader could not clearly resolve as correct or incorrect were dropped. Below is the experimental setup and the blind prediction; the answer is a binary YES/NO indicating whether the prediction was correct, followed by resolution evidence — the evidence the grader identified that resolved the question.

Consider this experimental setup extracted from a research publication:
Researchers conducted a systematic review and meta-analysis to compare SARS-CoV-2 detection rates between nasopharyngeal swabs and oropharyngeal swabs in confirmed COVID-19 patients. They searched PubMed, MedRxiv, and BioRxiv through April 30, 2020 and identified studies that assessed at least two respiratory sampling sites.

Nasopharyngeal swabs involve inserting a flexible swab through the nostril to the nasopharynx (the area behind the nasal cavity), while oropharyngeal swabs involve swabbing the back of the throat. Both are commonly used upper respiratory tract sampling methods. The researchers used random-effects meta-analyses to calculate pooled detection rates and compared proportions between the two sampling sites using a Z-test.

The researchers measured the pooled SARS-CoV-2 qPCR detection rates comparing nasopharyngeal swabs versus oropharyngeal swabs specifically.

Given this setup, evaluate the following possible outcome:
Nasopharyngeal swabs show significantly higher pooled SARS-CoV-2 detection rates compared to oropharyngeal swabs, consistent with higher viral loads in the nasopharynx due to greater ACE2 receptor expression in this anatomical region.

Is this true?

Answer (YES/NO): NO